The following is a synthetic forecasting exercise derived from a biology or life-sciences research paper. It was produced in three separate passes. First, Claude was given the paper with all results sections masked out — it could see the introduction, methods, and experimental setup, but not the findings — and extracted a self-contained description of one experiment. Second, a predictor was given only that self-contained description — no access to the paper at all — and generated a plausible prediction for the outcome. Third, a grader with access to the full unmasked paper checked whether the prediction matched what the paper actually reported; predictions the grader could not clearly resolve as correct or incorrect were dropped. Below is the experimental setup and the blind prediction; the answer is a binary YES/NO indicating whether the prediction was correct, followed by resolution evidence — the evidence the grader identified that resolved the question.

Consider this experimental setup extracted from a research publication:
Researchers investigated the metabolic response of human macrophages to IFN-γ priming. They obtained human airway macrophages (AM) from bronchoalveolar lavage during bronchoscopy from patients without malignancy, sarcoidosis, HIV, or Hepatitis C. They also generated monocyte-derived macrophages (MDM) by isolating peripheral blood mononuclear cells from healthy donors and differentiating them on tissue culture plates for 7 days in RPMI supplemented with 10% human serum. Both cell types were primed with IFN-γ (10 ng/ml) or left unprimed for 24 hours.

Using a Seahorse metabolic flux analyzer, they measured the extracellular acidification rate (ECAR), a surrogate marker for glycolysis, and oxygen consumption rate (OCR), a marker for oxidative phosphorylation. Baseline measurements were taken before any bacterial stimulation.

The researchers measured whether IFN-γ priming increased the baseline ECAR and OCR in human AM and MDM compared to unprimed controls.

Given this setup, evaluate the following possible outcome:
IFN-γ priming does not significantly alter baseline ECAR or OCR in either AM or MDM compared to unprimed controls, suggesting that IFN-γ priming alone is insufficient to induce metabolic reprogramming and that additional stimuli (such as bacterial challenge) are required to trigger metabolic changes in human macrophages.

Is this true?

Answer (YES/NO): NO